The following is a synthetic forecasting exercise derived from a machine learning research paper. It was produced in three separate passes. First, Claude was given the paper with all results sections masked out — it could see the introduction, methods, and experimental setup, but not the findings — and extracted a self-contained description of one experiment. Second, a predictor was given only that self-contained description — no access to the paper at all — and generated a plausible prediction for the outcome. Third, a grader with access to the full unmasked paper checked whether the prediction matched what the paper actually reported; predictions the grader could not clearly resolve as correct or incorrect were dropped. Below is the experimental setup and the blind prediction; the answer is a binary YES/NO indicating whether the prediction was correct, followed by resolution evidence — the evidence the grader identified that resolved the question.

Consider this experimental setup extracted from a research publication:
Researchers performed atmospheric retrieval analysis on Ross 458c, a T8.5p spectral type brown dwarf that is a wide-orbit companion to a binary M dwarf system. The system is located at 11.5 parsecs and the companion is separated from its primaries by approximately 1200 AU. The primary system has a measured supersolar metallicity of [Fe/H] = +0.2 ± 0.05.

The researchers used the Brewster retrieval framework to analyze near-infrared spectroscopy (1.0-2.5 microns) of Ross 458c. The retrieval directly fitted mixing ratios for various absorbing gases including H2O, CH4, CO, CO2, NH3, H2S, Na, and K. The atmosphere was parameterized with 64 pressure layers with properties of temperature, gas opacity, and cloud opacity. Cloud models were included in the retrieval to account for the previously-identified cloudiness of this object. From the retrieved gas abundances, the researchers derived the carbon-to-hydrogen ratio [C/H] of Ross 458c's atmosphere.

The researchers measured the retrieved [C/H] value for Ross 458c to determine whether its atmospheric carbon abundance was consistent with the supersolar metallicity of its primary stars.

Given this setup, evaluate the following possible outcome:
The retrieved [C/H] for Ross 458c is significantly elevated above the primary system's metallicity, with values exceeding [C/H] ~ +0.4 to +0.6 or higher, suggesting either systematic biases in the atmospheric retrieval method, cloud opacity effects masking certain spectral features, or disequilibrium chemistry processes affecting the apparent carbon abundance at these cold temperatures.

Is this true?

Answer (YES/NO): NO